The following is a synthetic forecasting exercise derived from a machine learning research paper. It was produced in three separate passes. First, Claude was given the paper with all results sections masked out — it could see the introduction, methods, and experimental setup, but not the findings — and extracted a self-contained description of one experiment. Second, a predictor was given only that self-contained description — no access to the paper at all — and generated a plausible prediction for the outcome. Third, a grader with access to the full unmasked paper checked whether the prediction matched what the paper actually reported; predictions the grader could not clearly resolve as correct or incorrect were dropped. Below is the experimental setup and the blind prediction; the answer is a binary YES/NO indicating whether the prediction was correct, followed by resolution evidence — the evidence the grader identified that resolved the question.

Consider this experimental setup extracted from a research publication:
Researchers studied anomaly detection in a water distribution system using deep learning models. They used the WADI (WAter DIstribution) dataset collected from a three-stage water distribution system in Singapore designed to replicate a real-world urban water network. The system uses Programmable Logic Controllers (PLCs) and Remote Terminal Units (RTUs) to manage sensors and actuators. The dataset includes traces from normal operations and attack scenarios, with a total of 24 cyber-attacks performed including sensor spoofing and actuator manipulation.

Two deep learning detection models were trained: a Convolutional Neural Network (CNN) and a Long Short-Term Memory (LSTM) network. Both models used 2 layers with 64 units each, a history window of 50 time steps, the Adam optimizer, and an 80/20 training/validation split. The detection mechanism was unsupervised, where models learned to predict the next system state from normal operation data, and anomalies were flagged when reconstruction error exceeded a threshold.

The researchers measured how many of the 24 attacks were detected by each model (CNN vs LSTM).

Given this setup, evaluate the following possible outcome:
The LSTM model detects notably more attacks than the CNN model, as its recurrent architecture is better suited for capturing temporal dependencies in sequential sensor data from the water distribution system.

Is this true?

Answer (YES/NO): NO